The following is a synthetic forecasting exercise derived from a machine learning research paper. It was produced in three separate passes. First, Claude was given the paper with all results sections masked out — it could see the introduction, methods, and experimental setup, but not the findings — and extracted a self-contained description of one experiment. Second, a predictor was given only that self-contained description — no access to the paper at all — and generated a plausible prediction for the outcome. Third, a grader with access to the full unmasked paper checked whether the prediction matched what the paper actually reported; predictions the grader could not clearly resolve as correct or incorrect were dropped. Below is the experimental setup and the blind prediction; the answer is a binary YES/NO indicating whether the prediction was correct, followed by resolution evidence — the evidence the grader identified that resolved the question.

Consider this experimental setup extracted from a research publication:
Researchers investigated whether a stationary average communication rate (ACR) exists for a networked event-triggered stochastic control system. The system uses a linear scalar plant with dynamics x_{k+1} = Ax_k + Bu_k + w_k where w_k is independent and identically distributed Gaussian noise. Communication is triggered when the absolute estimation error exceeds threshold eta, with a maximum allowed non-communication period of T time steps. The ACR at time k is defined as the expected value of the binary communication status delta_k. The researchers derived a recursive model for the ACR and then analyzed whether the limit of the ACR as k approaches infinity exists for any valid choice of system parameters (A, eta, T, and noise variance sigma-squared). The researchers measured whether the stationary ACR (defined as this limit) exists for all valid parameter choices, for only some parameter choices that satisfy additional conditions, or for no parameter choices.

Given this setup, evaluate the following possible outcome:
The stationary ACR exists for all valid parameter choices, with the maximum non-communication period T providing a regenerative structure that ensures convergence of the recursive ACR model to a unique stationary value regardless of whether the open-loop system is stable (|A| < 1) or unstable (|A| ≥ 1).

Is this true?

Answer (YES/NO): YES